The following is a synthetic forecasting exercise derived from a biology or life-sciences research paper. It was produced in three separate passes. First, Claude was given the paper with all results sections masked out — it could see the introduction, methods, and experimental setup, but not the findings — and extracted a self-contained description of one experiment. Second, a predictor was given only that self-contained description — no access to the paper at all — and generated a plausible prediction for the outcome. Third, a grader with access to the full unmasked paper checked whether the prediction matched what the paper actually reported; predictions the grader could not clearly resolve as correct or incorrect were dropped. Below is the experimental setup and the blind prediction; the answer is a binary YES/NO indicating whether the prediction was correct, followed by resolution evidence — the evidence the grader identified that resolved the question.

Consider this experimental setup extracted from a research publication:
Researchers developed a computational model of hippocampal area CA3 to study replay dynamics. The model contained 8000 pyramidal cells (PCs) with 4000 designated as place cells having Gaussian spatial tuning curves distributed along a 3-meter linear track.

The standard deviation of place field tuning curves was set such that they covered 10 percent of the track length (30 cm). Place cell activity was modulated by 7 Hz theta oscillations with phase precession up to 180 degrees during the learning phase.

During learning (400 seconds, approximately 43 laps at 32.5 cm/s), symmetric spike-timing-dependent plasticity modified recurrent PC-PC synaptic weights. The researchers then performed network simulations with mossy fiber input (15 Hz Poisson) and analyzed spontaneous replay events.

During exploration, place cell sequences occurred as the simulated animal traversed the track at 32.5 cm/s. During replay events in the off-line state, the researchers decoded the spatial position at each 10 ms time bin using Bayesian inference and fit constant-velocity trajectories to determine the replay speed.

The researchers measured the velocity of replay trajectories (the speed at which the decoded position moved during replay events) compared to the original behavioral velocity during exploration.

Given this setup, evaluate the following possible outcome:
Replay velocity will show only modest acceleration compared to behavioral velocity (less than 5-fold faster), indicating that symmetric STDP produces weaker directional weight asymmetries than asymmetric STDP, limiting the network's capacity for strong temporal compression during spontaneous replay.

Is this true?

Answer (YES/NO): NO